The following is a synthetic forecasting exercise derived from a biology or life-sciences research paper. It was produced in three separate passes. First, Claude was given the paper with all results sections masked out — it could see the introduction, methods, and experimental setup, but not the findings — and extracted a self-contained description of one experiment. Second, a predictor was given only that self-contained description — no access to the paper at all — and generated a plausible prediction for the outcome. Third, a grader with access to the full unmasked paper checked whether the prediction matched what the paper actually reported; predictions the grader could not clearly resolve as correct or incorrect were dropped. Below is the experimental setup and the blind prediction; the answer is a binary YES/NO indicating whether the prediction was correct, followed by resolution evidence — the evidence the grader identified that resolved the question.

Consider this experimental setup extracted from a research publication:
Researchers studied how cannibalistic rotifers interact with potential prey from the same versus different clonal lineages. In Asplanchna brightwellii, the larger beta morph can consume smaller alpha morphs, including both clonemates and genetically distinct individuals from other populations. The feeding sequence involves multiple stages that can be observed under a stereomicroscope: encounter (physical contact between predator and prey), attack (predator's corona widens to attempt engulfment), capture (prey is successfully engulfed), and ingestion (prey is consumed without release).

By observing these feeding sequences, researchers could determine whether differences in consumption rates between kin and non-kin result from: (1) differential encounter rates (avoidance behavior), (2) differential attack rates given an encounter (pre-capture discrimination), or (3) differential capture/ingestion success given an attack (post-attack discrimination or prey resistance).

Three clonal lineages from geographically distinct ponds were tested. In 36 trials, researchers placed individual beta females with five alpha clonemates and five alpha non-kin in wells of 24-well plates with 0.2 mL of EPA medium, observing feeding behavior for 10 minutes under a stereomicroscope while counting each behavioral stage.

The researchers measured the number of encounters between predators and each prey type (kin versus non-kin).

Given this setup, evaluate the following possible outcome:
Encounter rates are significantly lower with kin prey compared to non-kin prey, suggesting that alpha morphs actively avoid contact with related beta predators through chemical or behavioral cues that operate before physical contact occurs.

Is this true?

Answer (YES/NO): NO